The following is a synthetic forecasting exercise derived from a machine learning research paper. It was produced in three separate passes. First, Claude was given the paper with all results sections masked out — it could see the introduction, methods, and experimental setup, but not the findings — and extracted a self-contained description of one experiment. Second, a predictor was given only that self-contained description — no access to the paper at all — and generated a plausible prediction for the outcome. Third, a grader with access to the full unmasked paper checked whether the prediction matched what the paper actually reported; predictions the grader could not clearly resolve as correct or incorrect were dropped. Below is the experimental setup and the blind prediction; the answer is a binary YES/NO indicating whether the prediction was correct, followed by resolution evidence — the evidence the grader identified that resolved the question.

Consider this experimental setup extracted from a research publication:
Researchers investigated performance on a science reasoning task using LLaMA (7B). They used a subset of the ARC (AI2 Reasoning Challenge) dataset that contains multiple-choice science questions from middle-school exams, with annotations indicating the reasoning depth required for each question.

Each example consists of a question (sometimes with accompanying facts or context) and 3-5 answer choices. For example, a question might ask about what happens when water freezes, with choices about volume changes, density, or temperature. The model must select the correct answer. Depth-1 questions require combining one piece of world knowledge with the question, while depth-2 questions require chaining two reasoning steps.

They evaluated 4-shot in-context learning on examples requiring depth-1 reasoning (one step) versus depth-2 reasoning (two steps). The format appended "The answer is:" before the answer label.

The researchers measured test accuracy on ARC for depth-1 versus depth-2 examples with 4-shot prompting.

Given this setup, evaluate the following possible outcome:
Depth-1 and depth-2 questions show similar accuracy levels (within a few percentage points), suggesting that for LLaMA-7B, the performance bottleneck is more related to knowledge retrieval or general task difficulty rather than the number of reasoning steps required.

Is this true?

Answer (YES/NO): NO